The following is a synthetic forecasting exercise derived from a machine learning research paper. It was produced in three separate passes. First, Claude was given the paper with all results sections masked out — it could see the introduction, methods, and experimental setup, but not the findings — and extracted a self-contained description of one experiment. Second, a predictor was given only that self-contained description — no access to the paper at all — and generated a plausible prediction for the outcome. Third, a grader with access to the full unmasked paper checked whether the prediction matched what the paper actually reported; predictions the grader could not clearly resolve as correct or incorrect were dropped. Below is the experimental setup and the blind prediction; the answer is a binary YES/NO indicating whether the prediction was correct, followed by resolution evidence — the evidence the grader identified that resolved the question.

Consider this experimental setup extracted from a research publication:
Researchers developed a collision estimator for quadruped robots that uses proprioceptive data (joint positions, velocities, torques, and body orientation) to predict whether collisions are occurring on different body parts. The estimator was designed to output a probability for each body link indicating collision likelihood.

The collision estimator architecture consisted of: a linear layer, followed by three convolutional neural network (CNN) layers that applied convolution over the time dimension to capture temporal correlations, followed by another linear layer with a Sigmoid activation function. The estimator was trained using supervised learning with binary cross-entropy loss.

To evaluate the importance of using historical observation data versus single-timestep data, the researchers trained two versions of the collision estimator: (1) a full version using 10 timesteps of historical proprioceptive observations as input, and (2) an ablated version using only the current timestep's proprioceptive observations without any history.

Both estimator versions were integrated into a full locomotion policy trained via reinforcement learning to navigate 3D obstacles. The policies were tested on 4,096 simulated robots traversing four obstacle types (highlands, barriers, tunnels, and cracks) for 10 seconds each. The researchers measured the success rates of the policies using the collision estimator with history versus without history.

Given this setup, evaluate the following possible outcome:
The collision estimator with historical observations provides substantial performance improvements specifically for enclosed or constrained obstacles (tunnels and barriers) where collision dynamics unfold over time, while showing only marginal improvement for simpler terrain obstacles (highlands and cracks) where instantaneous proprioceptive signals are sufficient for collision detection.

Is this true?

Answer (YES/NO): NO